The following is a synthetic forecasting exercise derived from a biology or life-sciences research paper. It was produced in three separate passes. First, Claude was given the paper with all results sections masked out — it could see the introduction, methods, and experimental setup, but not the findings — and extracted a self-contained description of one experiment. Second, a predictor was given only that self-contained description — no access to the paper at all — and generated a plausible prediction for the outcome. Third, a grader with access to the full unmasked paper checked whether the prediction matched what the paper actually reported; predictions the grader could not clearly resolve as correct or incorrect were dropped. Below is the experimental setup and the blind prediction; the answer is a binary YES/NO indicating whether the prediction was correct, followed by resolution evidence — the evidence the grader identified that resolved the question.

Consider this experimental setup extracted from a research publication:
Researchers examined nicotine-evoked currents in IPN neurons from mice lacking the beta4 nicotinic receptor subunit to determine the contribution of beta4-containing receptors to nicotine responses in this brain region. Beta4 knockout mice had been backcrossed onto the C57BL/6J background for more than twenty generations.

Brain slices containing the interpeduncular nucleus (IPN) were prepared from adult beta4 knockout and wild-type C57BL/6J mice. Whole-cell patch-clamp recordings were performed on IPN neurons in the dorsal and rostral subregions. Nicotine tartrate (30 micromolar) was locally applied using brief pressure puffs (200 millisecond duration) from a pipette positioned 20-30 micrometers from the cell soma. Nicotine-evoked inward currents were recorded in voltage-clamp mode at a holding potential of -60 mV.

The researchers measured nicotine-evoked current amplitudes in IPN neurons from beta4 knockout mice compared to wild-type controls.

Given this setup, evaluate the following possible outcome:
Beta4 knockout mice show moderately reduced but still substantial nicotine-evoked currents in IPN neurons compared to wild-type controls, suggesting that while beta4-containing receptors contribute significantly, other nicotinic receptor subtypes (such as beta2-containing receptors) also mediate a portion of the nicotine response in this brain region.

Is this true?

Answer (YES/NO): NO